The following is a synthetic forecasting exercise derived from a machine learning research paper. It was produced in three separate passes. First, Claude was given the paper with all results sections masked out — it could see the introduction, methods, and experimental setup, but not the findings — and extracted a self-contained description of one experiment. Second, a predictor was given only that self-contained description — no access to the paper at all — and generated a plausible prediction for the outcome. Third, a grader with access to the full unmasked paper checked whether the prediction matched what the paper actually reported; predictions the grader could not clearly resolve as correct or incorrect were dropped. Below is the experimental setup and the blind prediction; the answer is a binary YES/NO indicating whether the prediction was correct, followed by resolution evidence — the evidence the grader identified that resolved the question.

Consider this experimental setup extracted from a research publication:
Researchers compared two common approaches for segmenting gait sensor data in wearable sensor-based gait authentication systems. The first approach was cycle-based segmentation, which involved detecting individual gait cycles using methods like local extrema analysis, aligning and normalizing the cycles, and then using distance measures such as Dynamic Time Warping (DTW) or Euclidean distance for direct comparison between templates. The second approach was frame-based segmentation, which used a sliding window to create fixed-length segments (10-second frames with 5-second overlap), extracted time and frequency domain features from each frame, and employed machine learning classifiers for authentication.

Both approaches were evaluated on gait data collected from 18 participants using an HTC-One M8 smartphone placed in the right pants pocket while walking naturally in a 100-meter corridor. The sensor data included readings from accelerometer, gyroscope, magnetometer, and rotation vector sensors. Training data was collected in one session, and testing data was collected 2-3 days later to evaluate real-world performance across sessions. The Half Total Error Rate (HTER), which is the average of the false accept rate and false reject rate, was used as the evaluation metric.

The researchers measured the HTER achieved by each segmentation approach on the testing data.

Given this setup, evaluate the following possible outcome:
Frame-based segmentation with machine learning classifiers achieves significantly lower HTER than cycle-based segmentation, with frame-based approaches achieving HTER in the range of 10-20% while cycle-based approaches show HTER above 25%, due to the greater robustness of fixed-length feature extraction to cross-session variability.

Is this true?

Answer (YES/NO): NO